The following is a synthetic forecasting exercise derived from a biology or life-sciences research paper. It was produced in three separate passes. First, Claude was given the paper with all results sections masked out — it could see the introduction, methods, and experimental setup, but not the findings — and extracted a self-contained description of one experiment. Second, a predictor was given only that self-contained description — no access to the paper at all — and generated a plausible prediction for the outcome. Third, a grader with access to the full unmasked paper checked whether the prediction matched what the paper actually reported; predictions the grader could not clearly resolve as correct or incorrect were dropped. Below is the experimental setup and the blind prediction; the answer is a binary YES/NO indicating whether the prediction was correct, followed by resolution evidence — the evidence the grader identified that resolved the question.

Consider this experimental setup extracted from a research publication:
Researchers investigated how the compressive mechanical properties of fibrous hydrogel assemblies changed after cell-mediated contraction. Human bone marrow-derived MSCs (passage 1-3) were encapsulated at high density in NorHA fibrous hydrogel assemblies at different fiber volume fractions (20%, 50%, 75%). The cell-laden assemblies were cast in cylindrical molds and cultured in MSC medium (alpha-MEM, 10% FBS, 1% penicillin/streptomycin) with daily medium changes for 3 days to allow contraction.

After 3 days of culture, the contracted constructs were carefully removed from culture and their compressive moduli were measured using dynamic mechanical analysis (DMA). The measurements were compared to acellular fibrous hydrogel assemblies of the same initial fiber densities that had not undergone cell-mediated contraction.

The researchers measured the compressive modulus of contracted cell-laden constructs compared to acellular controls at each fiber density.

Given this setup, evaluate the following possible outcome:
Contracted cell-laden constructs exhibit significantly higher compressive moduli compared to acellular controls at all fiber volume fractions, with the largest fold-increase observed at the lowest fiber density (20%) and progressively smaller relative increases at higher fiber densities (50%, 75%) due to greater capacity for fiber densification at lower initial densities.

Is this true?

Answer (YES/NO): NO